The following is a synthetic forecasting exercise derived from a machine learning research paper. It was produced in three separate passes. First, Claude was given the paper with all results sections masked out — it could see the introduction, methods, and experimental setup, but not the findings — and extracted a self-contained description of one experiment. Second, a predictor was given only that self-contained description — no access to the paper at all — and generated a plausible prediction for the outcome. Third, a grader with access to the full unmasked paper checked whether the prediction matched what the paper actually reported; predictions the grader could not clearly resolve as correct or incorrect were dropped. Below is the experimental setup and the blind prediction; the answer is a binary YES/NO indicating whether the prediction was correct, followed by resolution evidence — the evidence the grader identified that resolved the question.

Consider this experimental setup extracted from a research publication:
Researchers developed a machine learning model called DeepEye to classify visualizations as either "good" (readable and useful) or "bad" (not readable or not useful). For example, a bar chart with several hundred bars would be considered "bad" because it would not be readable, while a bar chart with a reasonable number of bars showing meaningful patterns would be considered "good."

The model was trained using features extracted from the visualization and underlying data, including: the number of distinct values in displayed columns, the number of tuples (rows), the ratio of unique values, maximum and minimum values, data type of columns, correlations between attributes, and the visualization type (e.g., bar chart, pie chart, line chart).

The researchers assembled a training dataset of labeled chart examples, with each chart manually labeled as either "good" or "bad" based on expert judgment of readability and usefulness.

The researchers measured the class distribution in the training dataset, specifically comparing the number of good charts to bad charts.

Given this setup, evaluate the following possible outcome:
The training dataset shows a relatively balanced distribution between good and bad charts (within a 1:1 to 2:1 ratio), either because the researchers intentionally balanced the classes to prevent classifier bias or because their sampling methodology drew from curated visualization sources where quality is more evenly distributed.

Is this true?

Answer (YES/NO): NO